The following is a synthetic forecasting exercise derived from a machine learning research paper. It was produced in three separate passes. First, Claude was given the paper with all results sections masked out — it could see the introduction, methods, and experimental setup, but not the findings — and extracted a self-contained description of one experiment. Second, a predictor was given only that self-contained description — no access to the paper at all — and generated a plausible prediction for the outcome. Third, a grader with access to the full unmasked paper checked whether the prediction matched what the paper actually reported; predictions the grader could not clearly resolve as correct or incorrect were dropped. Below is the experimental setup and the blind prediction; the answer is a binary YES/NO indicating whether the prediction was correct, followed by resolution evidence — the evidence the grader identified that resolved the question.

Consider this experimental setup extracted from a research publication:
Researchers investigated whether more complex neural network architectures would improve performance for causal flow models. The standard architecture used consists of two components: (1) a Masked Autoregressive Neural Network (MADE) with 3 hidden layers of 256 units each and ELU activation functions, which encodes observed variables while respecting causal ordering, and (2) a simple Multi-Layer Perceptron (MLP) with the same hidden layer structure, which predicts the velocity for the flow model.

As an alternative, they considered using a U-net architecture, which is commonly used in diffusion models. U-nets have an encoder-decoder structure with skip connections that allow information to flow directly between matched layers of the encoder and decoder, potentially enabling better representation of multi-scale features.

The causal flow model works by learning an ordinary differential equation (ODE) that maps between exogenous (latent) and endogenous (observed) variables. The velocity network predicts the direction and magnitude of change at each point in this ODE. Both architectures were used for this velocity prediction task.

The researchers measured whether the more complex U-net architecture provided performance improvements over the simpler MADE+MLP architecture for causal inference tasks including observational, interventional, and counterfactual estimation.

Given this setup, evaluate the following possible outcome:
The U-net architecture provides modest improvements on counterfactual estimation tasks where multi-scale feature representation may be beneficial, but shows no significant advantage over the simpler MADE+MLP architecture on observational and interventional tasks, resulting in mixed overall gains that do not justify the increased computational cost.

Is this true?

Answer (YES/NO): NO